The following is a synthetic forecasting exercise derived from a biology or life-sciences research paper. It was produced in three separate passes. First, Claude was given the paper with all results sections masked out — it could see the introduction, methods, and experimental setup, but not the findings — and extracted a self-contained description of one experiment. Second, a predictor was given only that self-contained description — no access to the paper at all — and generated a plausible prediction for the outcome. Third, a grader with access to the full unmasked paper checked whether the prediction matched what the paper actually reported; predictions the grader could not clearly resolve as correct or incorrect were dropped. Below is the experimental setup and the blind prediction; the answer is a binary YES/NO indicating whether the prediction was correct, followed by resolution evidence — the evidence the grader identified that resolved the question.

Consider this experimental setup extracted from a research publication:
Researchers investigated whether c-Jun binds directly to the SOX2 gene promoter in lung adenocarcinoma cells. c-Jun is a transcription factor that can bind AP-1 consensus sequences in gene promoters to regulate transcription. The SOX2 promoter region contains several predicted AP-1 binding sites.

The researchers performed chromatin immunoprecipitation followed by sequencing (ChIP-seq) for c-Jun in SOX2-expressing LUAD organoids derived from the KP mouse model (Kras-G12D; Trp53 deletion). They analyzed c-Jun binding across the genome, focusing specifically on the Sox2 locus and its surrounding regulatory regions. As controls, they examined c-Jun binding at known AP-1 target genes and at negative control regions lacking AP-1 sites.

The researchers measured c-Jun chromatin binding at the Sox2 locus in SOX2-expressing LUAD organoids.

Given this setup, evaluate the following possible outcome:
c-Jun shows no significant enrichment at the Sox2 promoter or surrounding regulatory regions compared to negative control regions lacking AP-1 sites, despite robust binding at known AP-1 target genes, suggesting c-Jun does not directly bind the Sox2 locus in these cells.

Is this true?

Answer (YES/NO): NO